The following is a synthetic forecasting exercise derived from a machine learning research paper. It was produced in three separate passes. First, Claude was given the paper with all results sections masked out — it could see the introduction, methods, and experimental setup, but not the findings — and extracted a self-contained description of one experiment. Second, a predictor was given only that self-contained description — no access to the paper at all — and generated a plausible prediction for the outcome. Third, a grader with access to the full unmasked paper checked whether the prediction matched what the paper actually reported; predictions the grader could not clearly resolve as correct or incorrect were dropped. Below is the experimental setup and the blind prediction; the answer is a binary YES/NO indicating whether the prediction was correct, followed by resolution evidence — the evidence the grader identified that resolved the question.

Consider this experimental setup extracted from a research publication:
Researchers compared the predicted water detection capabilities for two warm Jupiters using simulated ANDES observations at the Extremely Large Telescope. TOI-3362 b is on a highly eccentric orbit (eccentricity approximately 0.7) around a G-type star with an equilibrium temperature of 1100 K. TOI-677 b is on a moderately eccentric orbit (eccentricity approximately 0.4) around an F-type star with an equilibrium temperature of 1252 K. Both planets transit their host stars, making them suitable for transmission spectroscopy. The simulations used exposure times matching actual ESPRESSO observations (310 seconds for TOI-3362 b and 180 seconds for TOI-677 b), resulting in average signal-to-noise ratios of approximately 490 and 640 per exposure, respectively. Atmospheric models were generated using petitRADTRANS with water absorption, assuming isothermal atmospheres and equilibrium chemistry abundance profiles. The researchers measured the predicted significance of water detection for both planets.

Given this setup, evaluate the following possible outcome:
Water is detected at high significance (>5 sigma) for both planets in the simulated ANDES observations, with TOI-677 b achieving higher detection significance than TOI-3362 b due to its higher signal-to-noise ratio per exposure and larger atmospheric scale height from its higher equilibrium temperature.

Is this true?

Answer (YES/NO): NO